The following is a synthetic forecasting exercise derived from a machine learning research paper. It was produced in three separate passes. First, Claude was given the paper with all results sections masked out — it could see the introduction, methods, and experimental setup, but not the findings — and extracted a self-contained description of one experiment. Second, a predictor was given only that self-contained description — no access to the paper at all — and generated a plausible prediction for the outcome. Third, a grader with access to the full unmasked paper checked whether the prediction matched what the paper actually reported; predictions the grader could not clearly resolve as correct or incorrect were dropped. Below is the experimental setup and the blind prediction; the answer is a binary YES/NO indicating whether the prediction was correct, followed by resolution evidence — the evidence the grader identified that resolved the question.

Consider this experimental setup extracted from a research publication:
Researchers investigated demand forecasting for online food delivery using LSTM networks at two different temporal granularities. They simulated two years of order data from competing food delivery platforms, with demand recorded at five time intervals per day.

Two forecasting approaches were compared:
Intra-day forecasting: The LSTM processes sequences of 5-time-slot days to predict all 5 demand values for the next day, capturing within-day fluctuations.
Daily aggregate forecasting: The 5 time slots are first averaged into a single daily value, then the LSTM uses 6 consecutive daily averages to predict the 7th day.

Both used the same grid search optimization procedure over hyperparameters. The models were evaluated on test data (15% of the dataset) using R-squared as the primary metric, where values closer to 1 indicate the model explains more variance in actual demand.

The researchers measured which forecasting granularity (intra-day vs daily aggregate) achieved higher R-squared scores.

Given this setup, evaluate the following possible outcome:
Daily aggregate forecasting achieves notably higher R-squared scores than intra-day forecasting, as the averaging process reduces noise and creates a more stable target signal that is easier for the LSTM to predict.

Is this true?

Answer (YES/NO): YES